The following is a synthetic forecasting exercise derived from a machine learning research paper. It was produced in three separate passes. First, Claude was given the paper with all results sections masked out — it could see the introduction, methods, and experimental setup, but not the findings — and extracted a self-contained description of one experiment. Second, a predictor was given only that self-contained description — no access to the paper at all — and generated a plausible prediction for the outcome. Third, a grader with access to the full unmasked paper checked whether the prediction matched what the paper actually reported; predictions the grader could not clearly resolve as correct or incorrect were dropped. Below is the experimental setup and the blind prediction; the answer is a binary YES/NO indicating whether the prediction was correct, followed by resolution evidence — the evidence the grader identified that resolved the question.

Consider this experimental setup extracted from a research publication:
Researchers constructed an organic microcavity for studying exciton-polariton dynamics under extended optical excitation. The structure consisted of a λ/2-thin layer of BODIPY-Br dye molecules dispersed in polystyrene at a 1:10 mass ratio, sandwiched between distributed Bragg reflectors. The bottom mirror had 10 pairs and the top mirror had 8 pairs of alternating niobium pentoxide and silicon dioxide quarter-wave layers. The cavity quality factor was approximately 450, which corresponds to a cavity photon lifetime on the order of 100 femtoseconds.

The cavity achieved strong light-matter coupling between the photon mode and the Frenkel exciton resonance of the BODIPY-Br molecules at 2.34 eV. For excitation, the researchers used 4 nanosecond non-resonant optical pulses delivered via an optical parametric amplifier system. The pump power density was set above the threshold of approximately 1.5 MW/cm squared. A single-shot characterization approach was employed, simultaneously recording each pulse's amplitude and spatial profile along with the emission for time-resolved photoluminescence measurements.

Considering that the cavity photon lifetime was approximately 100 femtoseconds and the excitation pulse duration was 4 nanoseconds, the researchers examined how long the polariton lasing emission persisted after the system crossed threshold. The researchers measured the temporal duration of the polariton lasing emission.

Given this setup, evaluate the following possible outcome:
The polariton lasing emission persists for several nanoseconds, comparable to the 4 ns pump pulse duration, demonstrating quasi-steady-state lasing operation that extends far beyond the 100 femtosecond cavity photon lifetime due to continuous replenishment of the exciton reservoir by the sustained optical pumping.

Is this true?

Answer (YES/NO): NO